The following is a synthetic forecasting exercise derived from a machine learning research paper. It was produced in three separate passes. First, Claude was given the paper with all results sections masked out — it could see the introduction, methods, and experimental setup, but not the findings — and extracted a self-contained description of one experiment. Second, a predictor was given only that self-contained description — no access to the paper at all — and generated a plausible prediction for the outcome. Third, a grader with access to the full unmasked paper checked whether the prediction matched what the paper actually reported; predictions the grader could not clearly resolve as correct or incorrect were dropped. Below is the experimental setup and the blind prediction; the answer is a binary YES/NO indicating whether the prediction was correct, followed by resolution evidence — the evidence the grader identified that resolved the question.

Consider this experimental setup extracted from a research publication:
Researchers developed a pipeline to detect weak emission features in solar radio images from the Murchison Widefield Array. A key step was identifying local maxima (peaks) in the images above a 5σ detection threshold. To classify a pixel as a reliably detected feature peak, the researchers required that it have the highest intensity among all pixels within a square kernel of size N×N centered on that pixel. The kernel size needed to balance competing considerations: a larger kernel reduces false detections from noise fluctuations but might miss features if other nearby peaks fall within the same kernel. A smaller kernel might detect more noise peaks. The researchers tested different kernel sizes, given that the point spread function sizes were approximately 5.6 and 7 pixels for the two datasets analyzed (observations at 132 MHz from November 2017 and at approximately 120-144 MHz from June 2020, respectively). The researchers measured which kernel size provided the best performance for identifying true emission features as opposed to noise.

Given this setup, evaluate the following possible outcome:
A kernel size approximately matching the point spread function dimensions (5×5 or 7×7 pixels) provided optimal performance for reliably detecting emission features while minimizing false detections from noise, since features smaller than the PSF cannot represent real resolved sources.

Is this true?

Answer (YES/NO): NO